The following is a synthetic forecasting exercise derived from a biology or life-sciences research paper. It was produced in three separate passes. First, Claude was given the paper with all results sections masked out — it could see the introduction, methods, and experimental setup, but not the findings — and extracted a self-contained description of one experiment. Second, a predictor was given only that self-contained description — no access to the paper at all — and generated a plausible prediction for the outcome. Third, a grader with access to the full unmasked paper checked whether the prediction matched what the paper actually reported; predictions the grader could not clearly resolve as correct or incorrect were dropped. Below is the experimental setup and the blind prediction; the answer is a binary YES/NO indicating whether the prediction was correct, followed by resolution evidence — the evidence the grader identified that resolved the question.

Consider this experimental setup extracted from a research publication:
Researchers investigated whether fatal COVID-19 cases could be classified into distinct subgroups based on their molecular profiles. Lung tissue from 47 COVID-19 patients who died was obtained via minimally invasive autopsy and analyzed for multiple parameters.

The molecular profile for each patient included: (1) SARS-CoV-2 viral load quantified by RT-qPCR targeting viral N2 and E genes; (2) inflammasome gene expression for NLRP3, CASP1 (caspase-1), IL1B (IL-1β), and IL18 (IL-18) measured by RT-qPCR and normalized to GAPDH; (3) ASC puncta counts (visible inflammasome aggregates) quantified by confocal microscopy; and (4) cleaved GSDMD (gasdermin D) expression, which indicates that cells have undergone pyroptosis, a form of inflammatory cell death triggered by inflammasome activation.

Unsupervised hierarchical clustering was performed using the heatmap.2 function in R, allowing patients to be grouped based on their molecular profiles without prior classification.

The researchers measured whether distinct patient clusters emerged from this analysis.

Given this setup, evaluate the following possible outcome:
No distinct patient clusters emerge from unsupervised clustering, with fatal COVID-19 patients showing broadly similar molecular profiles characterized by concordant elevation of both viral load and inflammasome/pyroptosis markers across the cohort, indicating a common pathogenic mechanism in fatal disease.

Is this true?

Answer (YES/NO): NO